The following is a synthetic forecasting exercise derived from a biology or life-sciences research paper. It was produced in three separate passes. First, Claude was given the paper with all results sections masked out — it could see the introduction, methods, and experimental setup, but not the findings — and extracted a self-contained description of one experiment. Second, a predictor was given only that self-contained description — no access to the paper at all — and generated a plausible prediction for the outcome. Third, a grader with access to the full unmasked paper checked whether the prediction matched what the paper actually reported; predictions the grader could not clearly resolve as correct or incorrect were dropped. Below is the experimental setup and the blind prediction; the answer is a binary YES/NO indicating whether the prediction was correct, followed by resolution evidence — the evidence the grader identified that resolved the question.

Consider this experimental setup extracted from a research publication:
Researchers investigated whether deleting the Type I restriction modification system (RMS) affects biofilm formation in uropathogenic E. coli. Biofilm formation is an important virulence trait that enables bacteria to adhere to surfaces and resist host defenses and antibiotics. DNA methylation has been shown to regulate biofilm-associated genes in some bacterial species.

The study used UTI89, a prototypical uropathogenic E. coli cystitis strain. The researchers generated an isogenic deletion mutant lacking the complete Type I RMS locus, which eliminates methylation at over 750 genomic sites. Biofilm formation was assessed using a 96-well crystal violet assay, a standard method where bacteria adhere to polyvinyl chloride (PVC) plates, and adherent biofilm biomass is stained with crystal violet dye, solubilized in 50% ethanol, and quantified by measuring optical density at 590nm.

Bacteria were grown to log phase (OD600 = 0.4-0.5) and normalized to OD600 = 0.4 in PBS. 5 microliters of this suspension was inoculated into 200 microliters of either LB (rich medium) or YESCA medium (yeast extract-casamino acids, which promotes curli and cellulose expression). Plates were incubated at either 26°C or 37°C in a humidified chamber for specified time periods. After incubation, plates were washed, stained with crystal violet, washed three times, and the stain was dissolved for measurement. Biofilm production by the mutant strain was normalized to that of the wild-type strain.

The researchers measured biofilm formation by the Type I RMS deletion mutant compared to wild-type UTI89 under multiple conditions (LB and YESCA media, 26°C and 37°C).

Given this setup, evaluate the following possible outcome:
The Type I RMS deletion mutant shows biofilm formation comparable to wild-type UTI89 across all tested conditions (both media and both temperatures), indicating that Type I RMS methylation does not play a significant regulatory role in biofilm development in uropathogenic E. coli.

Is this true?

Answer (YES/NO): YES